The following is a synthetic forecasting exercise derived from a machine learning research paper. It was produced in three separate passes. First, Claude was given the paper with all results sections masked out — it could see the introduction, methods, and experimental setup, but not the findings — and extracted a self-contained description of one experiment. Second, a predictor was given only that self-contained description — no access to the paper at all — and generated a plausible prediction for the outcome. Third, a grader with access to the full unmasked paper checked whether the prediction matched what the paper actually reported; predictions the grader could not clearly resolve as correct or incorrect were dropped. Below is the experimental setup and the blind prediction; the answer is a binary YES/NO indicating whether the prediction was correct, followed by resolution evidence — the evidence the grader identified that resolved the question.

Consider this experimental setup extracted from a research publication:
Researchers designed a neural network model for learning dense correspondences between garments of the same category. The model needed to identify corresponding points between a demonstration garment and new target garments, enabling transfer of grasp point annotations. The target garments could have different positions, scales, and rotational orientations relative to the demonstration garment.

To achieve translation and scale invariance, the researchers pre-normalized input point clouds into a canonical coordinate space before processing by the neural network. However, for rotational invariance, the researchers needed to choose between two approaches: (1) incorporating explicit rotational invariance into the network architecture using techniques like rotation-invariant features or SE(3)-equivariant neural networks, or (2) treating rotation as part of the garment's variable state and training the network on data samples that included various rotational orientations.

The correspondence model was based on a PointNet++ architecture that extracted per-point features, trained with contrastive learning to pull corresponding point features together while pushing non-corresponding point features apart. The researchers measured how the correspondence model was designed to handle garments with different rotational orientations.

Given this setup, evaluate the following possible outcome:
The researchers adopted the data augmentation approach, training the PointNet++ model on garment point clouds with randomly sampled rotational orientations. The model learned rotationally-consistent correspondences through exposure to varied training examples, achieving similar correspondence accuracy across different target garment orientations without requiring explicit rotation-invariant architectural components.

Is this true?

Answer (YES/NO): YES